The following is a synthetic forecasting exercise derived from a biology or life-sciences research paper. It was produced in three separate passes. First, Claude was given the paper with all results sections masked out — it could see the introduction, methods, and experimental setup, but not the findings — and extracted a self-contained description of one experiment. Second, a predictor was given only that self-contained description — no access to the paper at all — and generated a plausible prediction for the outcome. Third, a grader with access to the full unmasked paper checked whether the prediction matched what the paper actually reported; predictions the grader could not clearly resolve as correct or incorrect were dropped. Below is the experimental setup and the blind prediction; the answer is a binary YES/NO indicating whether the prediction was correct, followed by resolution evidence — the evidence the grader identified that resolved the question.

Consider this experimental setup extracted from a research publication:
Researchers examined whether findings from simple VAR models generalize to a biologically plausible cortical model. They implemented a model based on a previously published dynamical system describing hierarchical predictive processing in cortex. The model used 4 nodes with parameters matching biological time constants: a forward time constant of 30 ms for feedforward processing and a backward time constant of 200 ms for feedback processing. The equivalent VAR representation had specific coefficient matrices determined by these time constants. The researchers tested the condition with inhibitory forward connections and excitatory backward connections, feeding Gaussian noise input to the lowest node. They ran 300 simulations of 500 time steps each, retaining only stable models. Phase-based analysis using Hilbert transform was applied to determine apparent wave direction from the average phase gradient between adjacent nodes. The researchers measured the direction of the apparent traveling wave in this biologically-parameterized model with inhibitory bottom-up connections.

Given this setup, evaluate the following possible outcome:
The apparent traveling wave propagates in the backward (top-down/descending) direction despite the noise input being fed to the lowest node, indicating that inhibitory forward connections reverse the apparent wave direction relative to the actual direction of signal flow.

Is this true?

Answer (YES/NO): YES